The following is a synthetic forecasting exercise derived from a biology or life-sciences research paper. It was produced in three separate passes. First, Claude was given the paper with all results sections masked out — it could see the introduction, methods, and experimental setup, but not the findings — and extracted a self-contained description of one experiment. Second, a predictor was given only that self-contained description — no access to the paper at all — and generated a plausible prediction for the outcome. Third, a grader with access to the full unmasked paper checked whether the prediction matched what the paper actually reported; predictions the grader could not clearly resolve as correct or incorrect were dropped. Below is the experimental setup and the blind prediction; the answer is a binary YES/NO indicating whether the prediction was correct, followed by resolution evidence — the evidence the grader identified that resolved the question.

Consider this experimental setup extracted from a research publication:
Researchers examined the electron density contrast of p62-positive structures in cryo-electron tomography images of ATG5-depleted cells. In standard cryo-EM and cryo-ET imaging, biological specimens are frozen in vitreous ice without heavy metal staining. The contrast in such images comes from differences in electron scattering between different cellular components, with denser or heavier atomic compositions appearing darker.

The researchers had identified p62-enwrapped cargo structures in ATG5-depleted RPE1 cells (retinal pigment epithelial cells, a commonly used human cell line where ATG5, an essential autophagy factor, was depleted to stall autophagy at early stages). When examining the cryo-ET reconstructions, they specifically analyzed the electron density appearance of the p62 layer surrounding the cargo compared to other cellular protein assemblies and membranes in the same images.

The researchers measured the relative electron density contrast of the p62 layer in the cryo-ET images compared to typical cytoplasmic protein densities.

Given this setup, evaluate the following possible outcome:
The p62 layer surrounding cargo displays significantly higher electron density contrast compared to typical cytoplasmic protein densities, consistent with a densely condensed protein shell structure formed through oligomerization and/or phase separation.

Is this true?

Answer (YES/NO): NO